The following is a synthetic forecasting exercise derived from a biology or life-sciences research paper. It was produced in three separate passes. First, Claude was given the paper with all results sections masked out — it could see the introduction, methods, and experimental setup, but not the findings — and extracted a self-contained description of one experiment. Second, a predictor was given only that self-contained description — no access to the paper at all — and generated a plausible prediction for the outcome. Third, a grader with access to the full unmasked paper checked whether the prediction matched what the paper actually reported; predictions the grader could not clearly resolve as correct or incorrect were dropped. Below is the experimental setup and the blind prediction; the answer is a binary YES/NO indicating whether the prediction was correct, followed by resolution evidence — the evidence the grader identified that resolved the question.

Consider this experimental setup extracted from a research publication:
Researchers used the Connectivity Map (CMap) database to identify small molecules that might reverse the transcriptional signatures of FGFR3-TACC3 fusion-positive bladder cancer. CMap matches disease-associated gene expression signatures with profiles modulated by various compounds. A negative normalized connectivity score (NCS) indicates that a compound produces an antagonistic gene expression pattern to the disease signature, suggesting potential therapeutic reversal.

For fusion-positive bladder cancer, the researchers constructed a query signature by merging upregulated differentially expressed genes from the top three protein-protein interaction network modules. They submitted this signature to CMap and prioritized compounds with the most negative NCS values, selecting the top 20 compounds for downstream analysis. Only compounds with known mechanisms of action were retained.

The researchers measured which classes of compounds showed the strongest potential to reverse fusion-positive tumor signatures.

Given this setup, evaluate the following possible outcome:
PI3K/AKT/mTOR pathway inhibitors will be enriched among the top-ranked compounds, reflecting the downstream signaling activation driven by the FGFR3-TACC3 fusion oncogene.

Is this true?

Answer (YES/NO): NO